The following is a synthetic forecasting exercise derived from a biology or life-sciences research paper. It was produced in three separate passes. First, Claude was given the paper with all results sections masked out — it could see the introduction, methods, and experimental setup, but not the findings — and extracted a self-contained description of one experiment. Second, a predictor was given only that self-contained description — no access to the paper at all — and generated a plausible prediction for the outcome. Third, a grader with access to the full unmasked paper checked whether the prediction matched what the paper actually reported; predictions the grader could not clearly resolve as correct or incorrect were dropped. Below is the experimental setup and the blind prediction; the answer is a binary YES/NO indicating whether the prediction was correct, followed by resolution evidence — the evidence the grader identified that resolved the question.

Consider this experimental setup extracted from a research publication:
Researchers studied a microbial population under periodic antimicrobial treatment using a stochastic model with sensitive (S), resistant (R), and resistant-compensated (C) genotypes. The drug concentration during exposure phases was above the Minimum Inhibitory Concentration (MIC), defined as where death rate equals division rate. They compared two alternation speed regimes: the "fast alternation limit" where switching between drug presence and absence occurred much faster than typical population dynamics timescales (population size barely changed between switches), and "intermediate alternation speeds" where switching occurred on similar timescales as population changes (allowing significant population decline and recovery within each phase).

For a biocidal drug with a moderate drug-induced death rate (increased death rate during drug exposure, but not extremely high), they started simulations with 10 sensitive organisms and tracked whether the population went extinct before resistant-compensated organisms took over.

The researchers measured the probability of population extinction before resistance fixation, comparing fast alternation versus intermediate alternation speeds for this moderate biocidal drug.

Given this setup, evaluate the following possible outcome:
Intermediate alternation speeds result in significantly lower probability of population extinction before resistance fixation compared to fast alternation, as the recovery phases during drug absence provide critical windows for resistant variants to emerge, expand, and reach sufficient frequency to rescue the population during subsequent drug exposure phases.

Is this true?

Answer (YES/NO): NO